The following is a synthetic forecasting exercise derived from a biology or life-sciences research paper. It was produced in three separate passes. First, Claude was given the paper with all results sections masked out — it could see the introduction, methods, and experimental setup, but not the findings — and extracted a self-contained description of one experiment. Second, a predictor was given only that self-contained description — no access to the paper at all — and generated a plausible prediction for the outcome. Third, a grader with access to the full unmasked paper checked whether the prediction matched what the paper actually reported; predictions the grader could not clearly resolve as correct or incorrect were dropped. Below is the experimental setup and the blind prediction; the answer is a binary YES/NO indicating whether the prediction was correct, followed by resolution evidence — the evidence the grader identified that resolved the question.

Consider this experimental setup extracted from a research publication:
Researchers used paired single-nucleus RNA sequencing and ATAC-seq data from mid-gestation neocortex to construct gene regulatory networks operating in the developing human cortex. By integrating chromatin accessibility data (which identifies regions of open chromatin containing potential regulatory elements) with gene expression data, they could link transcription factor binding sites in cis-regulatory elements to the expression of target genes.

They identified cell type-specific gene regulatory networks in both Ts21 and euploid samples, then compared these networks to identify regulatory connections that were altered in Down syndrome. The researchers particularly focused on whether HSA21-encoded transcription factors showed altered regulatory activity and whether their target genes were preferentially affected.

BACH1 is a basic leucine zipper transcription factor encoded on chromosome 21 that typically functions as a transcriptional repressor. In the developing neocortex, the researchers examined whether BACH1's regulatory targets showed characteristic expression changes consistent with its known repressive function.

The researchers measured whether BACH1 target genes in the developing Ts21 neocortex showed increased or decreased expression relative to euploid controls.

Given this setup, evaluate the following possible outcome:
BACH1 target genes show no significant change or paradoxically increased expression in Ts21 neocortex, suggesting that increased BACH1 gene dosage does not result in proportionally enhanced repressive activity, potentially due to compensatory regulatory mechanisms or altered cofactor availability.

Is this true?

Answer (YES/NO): YES